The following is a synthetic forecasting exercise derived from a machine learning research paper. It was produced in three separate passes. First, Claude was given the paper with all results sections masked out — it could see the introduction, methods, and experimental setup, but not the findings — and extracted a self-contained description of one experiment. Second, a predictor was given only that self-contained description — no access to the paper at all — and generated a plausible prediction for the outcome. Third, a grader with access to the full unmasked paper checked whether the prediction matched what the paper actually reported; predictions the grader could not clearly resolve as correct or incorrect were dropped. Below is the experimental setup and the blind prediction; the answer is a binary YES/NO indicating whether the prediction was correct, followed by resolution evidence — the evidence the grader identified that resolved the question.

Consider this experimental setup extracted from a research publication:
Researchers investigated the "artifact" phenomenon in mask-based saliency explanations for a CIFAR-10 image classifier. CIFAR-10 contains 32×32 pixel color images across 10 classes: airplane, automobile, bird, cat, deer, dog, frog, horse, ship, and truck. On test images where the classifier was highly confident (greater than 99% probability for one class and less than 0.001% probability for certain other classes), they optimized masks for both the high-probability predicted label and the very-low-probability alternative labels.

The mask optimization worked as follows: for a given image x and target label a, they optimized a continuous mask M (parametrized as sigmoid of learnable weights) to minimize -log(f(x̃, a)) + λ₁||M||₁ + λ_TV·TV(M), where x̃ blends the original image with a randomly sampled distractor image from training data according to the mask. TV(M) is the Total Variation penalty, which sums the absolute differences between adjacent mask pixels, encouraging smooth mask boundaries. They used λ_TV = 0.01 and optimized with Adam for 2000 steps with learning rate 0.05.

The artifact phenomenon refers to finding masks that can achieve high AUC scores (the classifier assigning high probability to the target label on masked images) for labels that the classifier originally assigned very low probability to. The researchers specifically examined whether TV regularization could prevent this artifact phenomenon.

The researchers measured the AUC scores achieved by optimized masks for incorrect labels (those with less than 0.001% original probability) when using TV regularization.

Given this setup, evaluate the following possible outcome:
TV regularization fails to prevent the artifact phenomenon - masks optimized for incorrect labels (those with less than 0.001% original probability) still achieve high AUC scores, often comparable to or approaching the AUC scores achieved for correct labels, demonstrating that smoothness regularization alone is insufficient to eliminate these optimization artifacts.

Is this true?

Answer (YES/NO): NO